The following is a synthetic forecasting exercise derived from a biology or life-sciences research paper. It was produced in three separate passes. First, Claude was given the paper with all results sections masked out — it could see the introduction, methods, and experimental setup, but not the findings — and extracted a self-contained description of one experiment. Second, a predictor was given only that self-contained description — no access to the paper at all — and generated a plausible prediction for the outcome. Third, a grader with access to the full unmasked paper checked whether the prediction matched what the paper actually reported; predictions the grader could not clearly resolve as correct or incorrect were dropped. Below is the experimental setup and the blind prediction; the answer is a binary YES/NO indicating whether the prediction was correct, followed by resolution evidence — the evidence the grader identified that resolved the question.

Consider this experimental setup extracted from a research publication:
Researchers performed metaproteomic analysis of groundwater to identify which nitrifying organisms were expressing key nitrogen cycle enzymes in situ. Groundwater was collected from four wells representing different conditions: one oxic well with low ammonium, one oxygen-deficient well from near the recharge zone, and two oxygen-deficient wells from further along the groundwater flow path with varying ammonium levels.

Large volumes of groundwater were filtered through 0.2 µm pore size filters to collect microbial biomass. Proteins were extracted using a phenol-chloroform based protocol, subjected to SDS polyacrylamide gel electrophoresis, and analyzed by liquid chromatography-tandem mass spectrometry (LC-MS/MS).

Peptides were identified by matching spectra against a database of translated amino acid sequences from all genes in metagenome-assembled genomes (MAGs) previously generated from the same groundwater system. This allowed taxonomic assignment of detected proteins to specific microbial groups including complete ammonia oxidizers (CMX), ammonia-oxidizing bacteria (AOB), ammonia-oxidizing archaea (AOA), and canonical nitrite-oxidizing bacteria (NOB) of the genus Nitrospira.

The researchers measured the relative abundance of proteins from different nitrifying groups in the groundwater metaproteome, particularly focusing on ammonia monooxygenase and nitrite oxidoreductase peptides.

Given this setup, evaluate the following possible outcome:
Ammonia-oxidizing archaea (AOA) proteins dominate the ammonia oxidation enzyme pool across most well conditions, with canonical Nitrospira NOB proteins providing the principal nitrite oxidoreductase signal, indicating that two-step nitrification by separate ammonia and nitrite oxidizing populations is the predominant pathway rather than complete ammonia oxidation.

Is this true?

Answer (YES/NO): NO